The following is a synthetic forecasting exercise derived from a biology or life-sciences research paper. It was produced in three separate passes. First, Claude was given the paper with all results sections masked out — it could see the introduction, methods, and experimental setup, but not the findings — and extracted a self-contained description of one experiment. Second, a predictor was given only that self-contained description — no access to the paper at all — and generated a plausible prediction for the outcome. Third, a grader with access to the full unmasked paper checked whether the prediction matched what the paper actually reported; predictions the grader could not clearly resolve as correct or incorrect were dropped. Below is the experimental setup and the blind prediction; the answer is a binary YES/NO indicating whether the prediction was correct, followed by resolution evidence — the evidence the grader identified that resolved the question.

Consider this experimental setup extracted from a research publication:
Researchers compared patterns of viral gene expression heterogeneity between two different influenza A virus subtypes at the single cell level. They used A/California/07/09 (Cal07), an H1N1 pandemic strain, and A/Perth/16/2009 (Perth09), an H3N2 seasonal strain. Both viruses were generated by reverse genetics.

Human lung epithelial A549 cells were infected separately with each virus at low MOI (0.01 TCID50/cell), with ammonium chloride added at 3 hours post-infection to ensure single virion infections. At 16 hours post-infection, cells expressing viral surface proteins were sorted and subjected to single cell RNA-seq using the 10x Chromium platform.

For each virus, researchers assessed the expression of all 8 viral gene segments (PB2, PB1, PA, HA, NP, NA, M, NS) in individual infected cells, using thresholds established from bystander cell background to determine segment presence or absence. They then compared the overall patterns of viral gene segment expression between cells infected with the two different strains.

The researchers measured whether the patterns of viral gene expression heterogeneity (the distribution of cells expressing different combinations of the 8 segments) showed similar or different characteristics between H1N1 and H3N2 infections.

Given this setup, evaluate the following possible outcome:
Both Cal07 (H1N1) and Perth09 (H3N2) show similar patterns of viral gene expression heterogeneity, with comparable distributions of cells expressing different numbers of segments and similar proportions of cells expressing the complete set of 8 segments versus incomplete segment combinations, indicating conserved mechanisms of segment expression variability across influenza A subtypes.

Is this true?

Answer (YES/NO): NO